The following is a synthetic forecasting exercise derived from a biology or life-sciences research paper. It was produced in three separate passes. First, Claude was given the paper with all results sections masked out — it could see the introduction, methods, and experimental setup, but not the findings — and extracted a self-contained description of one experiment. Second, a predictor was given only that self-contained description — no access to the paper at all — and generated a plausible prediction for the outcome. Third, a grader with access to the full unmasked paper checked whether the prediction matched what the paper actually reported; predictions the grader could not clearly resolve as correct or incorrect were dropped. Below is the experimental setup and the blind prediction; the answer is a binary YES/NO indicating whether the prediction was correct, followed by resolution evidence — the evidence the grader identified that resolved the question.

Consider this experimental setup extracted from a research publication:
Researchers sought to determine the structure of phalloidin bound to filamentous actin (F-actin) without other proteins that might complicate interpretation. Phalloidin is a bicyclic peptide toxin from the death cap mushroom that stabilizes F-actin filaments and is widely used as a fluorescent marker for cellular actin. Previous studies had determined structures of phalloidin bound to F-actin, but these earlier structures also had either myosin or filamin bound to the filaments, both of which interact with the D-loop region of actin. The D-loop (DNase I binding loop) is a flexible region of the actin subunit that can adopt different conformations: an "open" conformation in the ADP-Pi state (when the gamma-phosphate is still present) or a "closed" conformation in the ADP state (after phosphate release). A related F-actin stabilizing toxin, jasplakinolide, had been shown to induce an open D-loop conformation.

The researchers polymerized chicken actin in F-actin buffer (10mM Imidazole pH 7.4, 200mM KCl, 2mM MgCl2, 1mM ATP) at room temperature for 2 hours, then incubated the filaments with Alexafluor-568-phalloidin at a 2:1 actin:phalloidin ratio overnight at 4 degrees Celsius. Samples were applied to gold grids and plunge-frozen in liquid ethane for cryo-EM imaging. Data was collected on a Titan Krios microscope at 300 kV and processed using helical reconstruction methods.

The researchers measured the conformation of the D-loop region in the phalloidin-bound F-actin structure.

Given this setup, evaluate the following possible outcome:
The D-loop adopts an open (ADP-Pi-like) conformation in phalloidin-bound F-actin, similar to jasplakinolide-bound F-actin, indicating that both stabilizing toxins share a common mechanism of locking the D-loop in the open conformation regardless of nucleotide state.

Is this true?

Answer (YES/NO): NO